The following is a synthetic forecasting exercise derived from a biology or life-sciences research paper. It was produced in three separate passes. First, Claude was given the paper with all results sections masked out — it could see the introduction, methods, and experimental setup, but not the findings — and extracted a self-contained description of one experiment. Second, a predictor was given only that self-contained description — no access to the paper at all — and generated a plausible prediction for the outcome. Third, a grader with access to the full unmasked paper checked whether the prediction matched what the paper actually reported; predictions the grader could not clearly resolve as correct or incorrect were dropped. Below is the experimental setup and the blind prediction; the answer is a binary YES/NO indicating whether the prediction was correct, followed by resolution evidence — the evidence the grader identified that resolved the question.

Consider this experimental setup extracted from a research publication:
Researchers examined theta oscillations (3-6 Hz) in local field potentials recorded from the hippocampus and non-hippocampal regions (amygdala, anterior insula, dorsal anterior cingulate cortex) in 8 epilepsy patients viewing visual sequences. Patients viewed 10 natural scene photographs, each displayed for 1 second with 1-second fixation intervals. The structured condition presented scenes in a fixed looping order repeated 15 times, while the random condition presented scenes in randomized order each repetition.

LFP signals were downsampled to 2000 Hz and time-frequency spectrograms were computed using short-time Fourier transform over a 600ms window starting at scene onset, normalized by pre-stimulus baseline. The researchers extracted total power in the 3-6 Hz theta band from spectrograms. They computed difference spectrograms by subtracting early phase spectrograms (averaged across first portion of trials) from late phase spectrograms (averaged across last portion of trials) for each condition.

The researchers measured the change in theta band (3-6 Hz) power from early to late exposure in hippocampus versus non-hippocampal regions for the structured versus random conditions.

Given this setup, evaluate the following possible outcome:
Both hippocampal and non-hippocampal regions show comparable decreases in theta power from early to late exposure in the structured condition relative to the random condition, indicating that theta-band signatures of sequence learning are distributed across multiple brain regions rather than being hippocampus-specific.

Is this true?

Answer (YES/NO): NO